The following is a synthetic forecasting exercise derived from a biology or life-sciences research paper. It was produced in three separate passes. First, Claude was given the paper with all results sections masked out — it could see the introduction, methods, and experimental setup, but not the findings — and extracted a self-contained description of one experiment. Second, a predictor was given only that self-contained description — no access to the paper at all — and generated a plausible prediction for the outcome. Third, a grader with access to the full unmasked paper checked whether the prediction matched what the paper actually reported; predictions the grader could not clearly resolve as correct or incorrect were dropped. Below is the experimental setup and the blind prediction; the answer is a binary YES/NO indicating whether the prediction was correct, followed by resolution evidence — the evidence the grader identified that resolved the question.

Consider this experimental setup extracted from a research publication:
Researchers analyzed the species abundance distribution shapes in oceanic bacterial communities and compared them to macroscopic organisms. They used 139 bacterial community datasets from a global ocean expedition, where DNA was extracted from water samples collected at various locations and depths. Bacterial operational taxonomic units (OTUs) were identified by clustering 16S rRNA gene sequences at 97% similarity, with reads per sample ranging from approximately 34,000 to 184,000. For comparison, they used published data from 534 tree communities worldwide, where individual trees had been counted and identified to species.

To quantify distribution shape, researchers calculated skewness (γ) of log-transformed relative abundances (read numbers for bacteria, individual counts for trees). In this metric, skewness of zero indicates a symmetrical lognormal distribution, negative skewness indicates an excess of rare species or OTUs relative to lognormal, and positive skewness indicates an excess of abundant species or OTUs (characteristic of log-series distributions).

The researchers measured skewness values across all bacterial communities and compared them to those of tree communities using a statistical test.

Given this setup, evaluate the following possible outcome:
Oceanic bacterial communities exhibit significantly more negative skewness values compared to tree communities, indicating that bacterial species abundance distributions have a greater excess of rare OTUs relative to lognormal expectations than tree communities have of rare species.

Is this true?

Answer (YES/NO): NO